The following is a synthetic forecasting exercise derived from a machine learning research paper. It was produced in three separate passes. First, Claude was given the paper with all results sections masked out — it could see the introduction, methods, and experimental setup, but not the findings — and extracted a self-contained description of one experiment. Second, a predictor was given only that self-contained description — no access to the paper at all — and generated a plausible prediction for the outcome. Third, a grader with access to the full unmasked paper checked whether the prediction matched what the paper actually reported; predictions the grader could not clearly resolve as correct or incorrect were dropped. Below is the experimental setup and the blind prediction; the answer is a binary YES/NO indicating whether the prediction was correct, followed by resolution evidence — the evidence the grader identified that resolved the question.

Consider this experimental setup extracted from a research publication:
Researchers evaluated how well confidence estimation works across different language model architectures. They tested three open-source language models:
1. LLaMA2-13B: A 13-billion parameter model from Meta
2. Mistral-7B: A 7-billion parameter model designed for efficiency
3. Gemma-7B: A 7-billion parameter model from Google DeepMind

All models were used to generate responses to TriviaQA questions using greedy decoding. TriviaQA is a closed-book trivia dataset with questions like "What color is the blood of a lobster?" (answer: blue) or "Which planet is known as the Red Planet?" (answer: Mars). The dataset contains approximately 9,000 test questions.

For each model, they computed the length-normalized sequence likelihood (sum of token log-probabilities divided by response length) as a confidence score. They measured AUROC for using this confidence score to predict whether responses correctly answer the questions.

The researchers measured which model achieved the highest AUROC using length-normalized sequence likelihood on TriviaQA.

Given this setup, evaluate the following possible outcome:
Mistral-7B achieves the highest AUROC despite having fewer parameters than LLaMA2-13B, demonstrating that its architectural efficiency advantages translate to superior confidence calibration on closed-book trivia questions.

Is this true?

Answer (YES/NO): YES